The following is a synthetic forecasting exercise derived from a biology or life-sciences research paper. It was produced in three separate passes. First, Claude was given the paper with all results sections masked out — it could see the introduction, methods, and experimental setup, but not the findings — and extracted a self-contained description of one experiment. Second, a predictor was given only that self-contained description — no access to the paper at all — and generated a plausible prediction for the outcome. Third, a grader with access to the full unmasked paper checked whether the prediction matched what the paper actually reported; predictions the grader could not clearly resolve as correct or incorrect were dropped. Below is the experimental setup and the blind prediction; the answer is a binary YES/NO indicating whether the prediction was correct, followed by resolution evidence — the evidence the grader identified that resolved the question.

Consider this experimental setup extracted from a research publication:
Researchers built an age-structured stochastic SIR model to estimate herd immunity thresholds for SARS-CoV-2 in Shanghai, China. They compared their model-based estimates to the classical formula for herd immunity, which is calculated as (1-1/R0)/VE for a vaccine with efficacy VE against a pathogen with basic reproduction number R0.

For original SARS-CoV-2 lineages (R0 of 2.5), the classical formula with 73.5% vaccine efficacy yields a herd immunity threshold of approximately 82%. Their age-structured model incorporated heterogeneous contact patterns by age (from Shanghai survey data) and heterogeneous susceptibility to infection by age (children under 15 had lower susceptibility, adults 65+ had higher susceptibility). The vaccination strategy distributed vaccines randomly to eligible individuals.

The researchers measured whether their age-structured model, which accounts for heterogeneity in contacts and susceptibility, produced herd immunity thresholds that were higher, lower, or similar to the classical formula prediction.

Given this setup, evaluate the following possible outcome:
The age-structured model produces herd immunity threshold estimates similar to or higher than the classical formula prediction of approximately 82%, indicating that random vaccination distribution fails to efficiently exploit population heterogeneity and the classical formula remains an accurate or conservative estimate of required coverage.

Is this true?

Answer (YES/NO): YES